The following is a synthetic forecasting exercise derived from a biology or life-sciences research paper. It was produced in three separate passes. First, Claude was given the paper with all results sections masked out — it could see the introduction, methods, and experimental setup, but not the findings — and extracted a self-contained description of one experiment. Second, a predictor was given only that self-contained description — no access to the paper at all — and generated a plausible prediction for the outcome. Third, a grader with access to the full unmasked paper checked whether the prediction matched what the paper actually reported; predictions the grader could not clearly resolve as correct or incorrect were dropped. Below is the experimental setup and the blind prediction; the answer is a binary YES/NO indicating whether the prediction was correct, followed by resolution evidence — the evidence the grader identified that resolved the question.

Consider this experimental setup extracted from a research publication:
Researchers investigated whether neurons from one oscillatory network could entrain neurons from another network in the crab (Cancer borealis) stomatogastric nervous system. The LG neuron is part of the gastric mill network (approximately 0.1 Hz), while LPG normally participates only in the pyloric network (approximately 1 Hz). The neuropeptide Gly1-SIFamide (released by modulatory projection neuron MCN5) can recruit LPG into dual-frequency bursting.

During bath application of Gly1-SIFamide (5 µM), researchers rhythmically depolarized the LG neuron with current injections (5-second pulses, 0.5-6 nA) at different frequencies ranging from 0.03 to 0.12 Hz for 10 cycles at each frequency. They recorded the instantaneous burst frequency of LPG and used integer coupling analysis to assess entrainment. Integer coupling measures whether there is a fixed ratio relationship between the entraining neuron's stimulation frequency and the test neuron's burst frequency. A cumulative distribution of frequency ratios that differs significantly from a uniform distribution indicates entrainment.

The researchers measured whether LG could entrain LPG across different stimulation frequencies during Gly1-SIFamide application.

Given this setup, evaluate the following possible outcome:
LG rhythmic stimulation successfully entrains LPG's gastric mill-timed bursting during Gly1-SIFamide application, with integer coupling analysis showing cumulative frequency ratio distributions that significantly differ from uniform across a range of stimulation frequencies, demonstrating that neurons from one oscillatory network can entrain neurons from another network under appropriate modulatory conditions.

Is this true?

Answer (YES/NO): YES